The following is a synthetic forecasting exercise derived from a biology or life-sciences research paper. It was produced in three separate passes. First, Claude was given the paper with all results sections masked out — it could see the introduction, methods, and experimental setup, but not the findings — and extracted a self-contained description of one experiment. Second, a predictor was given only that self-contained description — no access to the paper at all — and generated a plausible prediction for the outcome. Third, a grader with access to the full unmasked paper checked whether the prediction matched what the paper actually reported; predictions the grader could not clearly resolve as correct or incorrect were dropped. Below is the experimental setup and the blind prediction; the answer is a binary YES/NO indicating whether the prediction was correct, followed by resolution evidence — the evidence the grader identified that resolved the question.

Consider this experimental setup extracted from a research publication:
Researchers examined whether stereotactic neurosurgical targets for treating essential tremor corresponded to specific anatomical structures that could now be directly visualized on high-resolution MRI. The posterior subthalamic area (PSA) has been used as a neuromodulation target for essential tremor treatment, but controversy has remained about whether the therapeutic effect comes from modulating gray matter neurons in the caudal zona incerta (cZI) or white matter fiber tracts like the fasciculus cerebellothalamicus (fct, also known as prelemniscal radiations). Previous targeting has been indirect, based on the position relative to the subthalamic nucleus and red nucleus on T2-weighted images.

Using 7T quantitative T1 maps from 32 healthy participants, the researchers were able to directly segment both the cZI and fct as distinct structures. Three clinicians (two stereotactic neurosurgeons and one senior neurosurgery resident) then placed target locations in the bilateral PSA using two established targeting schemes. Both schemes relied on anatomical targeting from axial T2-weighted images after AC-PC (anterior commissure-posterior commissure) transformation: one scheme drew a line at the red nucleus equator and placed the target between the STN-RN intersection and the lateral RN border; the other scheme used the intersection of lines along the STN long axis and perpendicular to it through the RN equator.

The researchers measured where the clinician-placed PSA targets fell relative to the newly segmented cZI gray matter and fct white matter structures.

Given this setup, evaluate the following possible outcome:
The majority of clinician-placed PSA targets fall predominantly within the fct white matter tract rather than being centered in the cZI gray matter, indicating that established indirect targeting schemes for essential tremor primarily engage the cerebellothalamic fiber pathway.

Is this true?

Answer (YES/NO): NO